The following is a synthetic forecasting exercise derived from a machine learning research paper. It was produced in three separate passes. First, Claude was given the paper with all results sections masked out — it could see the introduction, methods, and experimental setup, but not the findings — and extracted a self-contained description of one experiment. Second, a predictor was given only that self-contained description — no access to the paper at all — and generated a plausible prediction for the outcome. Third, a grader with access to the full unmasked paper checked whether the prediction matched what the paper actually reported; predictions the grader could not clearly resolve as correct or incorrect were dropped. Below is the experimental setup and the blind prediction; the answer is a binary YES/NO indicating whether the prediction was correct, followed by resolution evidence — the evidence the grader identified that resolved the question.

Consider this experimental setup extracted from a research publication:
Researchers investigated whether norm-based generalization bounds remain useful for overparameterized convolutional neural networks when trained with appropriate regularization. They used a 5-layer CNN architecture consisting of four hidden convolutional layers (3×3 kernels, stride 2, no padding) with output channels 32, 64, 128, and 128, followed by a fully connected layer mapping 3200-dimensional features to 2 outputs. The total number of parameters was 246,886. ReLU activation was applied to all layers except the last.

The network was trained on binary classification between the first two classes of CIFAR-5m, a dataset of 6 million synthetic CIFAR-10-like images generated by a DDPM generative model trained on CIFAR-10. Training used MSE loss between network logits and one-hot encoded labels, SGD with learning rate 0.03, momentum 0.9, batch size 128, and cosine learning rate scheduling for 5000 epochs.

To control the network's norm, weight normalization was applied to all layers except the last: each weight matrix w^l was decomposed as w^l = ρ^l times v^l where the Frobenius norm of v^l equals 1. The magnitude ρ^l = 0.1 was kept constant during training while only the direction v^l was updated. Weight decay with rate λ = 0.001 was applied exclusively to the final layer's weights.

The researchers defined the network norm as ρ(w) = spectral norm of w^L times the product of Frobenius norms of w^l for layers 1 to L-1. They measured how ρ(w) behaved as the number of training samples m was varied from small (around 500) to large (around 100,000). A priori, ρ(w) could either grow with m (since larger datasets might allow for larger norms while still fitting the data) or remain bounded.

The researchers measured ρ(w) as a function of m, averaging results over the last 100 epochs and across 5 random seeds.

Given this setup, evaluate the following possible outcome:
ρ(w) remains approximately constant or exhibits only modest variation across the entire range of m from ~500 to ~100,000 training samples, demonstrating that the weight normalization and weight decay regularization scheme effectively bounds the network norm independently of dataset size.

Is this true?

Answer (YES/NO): YES